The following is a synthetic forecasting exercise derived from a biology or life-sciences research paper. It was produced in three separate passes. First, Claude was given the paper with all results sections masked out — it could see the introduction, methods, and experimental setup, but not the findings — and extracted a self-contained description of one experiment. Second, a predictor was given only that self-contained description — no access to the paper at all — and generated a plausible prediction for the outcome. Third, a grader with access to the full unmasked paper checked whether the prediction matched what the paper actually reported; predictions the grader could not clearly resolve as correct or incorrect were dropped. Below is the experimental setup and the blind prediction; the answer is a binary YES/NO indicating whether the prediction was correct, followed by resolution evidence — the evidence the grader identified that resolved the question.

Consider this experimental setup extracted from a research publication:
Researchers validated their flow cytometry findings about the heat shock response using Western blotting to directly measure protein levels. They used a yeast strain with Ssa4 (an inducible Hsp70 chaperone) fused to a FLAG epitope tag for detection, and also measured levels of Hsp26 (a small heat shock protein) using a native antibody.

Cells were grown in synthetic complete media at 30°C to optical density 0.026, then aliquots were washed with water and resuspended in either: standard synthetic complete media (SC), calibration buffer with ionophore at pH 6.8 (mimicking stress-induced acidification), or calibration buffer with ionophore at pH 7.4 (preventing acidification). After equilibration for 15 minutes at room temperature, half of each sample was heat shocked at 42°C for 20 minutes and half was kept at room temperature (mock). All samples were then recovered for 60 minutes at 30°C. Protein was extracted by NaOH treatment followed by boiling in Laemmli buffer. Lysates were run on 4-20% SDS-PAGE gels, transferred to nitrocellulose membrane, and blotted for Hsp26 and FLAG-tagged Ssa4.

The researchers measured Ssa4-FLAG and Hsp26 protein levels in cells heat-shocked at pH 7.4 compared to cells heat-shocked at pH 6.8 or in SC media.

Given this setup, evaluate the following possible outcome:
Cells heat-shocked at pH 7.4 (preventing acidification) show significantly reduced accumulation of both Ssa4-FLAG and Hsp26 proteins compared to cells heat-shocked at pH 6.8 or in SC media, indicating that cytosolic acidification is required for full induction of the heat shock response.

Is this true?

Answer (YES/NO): YES